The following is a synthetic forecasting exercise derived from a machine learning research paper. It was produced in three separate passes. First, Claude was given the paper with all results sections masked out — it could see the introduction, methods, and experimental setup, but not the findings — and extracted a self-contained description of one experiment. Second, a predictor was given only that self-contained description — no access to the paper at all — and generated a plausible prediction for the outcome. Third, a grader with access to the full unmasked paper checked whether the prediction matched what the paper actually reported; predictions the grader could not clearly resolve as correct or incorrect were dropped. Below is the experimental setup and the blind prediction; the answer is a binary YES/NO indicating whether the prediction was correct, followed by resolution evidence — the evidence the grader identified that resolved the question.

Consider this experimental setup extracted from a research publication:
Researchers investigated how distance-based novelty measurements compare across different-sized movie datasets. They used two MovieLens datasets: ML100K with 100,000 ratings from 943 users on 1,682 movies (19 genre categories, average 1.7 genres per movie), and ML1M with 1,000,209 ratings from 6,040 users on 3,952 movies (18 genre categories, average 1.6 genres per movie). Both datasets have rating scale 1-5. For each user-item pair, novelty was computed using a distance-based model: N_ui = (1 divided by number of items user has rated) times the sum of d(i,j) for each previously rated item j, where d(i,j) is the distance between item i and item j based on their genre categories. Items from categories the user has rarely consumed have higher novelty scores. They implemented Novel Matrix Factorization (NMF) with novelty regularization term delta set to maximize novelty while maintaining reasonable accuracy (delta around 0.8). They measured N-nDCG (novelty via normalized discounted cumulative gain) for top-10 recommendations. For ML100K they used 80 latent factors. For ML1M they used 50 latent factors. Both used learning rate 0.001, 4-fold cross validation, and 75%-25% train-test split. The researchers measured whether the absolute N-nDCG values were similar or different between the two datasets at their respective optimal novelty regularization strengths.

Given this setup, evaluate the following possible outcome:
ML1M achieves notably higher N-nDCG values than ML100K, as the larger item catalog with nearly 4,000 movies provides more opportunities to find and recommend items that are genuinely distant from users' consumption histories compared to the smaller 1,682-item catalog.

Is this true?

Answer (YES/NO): YES